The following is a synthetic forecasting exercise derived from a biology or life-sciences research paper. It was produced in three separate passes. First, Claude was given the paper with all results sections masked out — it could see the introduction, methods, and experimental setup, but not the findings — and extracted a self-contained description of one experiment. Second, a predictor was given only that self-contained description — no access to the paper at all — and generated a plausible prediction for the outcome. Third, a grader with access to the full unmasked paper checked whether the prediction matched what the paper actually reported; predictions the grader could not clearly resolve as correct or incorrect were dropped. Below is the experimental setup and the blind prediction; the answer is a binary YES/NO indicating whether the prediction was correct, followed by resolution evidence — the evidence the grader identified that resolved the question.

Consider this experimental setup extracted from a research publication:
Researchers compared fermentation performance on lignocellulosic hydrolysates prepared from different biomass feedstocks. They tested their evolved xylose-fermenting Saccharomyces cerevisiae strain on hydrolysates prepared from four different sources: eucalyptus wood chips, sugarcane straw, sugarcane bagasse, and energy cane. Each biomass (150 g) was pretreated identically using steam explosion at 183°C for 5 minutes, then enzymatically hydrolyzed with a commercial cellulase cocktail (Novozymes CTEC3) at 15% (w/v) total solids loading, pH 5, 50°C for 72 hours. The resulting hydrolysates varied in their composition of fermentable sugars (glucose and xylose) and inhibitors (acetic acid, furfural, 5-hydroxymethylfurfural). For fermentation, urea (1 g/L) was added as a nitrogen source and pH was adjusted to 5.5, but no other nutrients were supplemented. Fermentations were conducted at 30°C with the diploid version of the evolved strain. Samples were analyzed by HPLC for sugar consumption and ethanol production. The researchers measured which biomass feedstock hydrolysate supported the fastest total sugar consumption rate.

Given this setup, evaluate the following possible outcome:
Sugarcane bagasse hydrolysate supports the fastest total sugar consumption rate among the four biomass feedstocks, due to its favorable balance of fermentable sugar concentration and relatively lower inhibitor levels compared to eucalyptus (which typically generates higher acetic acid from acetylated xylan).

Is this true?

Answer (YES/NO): NO